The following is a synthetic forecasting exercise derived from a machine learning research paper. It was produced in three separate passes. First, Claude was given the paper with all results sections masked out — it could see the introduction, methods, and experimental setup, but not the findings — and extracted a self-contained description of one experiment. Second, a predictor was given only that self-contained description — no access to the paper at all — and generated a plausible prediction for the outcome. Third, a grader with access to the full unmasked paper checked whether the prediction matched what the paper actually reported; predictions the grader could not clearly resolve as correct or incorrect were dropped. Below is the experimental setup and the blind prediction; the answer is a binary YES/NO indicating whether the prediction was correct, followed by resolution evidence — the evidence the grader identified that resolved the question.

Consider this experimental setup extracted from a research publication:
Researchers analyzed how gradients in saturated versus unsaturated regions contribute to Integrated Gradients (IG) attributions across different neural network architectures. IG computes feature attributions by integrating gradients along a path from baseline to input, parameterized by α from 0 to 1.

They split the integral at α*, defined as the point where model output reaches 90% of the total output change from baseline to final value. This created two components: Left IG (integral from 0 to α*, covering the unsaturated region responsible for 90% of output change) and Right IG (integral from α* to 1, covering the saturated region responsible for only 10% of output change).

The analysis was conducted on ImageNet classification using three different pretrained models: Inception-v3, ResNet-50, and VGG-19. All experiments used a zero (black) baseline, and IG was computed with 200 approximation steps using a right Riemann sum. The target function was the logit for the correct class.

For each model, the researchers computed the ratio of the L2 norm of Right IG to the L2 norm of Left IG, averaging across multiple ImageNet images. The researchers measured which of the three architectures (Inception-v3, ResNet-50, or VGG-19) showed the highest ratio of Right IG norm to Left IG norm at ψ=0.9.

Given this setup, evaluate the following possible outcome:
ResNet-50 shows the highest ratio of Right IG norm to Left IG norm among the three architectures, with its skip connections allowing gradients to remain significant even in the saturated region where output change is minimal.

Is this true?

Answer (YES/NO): NO